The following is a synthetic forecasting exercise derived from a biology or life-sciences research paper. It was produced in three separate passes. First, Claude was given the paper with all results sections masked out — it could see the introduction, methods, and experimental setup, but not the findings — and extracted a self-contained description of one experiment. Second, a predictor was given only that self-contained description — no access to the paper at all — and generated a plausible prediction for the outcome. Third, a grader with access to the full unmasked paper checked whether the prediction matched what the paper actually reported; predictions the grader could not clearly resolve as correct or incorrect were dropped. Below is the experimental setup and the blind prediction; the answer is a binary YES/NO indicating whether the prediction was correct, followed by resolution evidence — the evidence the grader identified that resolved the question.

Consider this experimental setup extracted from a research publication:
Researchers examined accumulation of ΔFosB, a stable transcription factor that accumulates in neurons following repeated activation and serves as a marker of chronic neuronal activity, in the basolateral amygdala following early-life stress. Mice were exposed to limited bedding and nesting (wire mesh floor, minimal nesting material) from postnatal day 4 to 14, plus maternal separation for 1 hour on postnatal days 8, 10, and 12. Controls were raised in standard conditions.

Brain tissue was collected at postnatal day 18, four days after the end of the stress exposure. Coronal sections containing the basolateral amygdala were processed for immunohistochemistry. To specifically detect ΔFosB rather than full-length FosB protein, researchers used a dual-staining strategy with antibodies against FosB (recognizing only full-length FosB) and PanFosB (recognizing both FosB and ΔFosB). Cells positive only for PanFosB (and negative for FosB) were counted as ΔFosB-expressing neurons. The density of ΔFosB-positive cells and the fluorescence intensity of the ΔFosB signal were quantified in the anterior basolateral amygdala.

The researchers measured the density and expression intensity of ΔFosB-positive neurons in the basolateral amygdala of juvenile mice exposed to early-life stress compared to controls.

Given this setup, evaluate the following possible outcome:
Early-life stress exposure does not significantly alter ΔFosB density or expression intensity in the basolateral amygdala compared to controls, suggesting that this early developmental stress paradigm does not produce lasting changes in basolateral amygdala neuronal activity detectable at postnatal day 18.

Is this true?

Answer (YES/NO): NO